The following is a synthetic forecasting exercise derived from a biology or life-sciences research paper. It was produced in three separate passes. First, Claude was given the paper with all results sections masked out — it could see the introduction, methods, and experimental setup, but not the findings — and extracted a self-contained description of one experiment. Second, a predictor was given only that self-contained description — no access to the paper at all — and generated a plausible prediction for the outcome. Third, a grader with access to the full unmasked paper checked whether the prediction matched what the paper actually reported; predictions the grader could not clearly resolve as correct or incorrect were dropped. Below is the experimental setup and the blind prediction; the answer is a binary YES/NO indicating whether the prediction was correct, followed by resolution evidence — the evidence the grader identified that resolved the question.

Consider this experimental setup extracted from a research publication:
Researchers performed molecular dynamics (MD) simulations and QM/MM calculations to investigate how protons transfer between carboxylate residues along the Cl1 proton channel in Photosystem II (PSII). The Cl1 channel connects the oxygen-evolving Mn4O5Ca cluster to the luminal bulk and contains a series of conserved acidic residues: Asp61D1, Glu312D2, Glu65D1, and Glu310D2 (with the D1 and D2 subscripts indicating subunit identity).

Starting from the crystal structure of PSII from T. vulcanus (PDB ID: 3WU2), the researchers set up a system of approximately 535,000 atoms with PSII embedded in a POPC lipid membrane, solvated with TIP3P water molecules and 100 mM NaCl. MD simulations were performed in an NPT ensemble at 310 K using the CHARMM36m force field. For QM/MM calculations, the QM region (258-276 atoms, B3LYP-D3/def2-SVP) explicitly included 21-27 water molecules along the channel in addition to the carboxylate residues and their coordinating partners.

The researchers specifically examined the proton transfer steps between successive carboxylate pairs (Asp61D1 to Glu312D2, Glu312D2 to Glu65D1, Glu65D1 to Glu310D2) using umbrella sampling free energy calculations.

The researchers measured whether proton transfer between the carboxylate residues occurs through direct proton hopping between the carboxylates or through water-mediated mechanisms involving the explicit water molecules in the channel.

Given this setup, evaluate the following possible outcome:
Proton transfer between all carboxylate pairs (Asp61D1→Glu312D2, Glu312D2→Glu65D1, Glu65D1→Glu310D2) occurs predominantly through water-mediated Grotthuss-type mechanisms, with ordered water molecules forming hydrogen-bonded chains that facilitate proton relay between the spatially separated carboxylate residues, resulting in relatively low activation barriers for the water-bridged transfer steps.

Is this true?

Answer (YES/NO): YES